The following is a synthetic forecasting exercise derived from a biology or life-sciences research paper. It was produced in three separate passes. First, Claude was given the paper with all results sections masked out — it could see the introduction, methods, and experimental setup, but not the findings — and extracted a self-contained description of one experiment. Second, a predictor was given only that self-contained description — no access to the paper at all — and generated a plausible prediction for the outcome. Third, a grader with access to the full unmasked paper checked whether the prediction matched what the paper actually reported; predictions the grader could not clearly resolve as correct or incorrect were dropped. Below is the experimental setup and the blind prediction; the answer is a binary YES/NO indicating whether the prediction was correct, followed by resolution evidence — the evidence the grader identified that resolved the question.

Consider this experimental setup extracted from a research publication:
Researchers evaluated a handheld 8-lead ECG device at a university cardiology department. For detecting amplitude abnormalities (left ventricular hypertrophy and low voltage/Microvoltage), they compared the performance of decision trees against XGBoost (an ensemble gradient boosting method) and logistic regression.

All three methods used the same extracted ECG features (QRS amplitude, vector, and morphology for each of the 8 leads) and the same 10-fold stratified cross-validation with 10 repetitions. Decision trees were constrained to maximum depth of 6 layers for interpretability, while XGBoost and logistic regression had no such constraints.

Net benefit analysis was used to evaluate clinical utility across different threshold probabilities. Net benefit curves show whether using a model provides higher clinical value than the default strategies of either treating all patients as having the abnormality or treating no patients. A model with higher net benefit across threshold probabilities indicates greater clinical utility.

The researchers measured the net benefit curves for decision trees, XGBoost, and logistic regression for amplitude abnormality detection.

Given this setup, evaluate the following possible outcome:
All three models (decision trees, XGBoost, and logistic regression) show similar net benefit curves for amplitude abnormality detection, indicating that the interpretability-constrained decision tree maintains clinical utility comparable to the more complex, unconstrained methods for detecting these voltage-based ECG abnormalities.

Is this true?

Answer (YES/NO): NO